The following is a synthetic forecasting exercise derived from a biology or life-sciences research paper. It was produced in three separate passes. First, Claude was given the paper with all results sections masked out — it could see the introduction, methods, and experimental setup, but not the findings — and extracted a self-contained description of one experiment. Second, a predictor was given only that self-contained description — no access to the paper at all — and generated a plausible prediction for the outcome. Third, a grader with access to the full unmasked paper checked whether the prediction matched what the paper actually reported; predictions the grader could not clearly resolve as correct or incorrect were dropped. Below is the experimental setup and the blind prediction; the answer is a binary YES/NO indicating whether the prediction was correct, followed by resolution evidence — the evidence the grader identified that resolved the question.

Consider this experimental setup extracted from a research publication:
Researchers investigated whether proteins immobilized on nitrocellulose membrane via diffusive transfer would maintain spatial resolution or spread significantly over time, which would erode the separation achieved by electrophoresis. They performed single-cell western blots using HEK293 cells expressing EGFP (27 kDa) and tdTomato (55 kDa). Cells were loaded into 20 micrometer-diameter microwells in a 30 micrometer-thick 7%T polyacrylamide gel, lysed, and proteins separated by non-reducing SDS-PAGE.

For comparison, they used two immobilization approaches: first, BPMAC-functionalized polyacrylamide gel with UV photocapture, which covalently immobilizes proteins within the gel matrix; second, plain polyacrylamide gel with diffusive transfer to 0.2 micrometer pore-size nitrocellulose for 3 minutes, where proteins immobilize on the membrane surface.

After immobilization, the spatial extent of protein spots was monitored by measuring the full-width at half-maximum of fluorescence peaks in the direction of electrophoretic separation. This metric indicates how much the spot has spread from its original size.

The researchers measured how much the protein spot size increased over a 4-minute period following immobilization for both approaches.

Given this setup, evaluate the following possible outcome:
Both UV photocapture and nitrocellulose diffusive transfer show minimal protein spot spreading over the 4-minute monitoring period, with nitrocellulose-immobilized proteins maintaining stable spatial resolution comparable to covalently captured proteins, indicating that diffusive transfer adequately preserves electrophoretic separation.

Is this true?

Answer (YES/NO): NO